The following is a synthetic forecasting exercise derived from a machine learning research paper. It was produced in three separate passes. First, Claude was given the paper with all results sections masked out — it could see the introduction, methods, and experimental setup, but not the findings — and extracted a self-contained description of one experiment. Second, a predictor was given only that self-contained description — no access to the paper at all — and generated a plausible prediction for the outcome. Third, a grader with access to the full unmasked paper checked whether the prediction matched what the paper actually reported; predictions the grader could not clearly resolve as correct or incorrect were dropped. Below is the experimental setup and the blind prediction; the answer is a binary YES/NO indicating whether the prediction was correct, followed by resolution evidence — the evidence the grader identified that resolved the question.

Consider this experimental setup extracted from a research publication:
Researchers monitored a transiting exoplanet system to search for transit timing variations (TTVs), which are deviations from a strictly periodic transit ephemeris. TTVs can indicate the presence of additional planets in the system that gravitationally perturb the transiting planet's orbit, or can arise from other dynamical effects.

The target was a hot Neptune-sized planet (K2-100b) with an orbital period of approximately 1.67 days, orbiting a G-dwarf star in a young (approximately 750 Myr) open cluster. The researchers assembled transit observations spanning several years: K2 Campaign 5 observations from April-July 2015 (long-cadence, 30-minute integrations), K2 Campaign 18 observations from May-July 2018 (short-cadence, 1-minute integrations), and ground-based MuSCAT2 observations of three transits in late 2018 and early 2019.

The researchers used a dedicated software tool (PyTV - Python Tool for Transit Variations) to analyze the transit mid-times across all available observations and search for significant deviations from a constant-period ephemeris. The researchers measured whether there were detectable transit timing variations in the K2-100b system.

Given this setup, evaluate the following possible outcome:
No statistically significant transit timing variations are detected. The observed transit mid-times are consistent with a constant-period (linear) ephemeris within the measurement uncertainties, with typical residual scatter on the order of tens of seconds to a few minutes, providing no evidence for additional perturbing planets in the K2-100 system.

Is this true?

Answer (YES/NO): YES